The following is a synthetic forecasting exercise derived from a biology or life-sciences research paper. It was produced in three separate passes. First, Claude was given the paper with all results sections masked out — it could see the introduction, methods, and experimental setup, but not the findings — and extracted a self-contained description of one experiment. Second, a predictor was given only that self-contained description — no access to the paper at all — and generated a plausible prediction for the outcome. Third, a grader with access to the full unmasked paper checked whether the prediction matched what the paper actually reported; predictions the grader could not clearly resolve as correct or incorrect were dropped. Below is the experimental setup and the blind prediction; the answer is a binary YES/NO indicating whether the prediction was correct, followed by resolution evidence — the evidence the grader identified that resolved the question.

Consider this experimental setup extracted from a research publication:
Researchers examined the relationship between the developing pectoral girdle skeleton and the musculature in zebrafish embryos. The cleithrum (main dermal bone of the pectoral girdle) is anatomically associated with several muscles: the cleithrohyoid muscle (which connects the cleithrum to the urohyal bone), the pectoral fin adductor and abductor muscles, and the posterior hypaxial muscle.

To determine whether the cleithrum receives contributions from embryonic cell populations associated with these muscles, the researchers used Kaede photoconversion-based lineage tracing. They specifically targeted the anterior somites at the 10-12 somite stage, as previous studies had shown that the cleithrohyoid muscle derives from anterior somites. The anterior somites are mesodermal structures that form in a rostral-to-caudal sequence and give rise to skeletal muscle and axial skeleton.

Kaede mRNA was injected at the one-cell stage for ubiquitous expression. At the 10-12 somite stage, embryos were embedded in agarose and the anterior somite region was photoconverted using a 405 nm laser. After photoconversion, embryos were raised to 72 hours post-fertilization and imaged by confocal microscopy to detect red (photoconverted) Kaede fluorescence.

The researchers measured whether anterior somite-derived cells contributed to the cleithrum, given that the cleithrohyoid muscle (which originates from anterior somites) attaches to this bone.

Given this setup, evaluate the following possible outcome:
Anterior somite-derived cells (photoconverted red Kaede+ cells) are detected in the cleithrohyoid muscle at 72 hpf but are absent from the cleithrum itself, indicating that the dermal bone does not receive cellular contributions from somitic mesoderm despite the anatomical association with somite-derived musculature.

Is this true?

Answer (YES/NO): YES